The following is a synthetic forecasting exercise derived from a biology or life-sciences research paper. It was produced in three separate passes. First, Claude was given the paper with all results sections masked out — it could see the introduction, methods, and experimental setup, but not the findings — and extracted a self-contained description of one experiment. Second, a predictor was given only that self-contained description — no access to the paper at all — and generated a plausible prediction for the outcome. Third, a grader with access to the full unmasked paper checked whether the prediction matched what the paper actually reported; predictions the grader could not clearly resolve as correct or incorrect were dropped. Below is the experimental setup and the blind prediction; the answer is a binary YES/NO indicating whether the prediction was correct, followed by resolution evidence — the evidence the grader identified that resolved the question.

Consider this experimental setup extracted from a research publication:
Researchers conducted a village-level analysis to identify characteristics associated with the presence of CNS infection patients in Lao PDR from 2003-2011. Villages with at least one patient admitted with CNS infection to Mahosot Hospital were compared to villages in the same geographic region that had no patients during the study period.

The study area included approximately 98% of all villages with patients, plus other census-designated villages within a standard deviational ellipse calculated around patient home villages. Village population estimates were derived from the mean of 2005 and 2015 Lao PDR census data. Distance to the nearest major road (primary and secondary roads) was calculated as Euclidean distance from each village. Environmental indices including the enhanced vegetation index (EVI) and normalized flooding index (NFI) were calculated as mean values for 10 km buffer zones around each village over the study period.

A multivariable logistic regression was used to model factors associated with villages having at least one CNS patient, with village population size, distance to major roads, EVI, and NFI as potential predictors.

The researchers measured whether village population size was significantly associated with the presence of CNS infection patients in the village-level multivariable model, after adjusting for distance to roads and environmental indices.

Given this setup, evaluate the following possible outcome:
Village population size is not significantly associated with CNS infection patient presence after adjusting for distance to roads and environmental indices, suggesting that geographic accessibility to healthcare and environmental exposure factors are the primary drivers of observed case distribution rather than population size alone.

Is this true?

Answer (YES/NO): NO